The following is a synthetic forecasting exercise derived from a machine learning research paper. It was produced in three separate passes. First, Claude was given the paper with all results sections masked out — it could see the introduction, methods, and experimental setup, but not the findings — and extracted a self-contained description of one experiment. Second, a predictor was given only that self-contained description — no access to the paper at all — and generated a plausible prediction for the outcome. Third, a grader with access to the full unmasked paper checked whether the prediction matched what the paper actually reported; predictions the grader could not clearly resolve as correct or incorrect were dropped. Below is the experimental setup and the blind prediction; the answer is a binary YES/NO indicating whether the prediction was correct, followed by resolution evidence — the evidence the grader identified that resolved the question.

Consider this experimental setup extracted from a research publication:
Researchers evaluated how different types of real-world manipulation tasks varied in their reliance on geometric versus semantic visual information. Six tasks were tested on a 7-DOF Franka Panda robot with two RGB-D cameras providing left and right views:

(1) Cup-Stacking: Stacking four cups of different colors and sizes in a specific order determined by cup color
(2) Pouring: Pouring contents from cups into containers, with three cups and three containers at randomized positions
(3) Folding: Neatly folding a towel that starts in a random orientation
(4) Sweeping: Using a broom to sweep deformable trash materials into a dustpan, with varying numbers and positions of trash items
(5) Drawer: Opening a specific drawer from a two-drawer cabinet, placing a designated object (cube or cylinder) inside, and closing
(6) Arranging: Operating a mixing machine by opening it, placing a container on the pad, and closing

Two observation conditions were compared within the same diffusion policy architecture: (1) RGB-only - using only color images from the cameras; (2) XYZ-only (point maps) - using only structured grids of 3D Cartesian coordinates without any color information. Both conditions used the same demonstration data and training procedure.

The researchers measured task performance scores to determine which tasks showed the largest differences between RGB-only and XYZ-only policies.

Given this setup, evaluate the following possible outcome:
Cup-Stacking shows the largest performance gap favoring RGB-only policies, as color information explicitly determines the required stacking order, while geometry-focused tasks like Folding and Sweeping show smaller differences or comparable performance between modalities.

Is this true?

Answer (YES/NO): NO